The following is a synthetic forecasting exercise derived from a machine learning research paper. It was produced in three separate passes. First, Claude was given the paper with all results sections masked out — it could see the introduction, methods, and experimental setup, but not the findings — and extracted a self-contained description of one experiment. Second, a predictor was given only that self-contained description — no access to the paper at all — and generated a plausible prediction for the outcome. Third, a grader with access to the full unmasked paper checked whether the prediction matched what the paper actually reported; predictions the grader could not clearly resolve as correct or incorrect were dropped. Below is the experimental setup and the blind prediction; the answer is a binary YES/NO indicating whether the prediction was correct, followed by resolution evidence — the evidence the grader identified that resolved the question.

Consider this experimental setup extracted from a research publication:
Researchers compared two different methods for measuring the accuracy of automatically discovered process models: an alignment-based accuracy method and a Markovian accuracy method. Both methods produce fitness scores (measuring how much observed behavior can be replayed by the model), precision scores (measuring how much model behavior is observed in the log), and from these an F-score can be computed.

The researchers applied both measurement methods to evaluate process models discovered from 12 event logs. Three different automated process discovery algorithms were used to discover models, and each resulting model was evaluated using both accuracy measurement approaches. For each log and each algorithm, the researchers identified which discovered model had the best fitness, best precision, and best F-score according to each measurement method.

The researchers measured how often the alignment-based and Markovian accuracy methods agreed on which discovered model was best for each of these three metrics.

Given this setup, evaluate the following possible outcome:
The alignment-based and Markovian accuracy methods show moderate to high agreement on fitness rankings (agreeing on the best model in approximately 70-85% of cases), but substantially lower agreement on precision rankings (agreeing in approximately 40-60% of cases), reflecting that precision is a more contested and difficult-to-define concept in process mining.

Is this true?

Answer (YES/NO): NO